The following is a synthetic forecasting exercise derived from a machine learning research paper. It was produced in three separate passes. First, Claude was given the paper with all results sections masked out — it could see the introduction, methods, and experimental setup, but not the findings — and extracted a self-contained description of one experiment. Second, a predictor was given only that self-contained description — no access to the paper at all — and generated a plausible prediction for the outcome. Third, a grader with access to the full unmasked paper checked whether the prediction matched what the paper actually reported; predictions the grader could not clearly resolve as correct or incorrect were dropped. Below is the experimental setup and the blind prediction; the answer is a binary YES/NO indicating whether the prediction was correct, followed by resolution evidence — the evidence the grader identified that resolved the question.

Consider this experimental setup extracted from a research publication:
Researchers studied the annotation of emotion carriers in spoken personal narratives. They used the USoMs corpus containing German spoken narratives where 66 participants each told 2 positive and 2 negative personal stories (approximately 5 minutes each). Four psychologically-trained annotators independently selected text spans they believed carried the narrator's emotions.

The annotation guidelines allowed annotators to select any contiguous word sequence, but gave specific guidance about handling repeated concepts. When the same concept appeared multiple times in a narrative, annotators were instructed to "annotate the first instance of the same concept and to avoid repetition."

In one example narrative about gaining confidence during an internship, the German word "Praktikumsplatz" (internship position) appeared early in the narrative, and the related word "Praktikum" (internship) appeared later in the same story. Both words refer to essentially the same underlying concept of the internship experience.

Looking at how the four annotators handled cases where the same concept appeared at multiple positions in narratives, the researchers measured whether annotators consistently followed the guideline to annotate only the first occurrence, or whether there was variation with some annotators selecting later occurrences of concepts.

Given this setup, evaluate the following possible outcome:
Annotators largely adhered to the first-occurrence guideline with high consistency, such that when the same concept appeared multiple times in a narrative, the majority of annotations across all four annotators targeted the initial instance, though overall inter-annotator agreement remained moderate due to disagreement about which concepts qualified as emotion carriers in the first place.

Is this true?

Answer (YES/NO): NO